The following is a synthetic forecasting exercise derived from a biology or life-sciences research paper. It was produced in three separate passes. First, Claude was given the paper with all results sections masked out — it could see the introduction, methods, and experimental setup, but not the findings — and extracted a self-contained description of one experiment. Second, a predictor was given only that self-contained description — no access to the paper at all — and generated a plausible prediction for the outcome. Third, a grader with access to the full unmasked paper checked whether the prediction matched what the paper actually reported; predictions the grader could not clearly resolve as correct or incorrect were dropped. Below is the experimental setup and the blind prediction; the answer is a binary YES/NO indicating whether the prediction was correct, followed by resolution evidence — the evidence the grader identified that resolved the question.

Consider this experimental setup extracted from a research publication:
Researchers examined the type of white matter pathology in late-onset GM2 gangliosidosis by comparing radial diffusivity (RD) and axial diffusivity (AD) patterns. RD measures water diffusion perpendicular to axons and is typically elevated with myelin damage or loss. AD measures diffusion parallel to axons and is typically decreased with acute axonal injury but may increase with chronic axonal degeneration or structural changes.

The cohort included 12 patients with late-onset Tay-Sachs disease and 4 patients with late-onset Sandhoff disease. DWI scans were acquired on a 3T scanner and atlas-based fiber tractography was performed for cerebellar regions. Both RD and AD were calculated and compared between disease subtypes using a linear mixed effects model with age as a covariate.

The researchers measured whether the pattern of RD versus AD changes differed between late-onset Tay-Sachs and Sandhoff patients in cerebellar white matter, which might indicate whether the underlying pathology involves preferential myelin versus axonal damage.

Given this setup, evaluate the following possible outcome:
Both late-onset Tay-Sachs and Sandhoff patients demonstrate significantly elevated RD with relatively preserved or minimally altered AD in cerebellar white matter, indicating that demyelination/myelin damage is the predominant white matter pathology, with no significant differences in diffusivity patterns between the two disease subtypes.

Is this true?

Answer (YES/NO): NO